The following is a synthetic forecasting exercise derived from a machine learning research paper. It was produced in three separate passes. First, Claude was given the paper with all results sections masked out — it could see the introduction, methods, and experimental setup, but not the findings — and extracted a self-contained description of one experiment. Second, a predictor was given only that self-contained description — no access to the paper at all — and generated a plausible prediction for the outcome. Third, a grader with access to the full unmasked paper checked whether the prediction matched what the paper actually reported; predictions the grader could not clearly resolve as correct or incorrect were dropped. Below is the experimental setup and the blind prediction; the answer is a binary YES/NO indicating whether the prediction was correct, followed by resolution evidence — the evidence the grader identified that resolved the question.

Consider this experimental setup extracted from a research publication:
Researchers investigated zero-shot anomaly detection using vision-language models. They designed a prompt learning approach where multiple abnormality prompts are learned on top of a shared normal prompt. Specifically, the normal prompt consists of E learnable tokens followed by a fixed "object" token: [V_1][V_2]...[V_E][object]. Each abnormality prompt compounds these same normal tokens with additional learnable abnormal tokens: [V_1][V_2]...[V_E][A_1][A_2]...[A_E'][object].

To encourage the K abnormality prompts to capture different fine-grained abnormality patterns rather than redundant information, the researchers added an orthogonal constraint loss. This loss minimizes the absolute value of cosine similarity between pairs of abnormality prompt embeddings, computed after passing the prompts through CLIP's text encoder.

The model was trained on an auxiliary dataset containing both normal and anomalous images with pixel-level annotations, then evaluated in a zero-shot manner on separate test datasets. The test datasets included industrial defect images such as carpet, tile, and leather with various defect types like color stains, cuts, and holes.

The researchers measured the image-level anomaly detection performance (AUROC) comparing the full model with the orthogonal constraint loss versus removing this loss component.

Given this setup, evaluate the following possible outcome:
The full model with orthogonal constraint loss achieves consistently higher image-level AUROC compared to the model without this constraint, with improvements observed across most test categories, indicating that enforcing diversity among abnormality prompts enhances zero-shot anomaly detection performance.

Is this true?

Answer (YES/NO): YES